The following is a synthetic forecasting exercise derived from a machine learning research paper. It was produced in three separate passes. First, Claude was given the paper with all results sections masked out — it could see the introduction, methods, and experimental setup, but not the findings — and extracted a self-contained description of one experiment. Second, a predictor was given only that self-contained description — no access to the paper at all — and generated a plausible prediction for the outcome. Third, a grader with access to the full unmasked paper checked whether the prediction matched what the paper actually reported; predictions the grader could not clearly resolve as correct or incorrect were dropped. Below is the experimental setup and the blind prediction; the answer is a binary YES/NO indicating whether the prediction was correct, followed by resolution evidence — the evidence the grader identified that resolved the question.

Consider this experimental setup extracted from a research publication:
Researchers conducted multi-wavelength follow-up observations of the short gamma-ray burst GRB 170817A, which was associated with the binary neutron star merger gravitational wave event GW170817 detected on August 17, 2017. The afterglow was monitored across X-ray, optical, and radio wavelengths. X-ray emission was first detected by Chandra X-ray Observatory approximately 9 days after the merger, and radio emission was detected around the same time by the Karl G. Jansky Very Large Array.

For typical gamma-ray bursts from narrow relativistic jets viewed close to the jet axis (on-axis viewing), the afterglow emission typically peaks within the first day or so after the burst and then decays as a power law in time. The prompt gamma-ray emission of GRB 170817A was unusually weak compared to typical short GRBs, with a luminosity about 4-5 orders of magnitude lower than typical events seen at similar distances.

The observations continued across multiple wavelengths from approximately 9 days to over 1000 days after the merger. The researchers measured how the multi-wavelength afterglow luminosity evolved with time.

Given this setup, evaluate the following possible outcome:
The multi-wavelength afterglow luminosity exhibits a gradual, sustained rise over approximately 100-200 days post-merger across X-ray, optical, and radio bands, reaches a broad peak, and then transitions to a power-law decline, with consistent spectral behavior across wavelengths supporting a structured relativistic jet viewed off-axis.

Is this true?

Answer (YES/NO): NO